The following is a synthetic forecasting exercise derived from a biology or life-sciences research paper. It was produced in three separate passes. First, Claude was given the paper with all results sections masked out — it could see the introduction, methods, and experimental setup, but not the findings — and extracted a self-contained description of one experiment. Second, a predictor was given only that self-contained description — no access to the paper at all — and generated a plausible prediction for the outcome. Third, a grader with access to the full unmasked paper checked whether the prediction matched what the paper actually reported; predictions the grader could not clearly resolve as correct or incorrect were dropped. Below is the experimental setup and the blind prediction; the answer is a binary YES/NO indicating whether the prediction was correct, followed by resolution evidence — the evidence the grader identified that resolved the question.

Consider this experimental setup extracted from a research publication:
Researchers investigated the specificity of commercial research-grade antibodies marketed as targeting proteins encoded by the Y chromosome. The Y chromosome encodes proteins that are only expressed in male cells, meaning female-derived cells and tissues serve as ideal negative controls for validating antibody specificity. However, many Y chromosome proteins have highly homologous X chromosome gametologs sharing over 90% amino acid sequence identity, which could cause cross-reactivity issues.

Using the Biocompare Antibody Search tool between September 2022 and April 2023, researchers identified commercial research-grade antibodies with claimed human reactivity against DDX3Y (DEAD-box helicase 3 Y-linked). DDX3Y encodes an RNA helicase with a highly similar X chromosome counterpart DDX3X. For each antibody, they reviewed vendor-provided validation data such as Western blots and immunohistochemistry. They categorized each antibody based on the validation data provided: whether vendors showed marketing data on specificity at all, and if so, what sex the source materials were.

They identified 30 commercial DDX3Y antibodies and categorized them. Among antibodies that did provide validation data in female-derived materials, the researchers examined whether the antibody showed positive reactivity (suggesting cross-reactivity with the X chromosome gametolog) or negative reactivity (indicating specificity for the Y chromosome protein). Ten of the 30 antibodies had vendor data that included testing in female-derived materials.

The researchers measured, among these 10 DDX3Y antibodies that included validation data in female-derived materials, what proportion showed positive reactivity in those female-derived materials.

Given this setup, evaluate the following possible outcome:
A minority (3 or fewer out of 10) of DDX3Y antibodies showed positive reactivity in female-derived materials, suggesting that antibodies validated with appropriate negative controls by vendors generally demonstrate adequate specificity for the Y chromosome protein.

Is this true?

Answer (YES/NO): NO